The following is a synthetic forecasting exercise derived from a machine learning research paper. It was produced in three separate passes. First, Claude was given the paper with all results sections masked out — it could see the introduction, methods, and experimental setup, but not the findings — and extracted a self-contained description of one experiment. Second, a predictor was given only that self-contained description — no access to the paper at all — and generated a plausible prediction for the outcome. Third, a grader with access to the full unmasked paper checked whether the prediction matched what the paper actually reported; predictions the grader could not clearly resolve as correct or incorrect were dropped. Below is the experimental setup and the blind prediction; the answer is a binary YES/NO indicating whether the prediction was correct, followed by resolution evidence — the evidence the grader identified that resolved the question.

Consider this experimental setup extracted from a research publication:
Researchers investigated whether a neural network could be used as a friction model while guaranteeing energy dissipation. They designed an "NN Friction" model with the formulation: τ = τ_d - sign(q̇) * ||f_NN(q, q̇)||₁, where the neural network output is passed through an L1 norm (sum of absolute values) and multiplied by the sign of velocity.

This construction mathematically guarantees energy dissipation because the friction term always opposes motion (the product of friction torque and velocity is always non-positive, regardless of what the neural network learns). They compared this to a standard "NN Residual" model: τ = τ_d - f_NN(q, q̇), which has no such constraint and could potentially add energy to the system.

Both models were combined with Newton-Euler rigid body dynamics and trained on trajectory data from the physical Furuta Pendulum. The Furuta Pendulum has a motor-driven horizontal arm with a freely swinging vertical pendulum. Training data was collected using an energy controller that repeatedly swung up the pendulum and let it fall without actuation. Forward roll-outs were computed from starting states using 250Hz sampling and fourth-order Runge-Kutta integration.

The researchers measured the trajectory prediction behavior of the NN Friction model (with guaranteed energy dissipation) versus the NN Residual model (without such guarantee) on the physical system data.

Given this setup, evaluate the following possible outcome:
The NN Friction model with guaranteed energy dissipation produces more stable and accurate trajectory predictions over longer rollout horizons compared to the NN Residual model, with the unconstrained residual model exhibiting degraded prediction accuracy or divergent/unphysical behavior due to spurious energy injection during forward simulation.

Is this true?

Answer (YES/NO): YES